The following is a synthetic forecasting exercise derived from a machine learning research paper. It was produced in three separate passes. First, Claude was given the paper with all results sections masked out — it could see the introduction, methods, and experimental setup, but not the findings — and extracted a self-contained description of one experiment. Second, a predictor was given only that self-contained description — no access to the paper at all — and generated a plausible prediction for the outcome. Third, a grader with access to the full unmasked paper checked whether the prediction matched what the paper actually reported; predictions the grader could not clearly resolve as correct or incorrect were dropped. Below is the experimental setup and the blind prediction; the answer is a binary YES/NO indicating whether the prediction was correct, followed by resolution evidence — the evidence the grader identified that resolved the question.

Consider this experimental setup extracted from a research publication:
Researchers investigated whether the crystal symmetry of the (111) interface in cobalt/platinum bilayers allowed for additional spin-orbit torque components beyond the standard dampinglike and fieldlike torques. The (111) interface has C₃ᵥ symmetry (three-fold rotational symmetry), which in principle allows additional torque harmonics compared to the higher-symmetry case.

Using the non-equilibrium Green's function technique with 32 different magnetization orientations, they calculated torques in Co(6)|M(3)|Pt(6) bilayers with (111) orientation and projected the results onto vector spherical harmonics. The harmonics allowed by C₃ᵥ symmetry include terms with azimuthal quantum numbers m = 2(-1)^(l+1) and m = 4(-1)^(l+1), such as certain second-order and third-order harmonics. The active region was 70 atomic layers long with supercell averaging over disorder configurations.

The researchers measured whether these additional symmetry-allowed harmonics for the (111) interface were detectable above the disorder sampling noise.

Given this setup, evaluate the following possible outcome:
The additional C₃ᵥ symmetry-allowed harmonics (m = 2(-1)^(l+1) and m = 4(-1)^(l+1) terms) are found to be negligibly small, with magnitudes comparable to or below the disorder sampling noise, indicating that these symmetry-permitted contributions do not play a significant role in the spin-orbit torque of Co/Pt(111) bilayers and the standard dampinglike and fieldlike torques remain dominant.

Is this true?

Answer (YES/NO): YES